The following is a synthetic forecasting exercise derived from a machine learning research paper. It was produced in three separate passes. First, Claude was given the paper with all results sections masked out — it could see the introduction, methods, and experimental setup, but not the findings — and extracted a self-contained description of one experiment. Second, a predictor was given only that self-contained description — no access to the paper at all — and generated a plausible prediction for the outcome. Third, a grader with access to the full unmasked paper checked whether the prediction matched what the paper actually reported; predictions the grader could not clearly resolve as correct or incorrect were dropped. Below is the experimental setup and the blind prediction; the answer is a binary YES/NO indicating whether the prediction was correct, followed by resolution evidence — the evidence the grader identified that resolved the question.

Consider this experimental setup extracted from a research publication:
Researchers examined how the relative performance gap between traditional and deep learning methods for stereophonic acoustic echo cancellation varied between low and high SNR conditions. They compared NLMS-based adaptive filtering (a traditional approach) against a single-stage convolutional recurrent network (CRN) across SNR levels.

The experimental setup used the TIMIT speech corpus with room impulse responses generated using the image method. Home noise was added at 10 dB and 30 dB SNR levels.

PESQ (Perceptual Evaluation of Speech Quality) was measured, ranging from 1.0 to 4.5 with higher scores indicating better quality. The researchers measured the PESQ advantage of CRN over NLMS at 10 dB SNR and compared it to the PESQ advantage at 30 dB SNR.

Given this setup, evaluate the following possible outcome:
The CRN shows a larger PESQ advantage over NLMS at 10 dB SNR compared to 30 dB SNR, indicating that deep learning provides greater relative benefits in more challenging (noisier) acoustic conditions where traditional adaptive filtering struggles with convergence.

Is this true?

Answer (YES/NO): YES